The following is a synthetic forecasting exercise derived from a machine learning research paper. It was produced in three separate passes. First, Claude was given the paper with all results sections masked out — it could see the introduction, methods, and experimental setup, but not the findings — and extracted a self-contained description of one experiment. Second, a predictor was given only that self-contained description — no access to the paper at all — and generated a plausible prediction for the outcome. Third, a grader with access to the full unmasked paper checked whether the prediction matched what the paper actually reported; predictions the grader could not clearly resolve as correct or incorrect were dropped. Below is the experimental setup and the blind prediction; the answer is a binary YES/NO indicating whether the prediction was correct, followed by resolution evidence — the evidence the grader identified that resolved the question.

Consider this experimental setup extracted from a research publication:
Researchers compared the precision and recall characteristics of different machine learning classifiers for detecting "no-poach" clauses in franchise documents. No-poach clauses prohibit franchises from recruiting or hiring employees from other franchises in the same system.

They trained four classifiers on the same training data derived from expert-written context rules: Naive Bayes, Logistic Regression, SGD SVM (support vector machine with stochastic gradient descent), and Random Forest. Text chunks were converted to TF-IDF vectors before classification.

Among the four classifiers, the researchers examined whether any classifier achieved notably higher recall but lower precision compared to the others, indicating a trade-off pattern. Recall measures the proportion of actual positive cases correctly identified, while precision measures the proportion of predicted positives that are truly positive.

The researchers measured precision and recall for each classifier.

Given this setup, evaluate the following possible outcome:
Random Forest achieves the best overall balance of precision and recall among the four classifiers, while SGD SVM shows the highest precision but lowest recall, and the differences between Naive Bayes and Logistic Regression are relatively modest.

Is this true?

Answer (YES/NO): NO